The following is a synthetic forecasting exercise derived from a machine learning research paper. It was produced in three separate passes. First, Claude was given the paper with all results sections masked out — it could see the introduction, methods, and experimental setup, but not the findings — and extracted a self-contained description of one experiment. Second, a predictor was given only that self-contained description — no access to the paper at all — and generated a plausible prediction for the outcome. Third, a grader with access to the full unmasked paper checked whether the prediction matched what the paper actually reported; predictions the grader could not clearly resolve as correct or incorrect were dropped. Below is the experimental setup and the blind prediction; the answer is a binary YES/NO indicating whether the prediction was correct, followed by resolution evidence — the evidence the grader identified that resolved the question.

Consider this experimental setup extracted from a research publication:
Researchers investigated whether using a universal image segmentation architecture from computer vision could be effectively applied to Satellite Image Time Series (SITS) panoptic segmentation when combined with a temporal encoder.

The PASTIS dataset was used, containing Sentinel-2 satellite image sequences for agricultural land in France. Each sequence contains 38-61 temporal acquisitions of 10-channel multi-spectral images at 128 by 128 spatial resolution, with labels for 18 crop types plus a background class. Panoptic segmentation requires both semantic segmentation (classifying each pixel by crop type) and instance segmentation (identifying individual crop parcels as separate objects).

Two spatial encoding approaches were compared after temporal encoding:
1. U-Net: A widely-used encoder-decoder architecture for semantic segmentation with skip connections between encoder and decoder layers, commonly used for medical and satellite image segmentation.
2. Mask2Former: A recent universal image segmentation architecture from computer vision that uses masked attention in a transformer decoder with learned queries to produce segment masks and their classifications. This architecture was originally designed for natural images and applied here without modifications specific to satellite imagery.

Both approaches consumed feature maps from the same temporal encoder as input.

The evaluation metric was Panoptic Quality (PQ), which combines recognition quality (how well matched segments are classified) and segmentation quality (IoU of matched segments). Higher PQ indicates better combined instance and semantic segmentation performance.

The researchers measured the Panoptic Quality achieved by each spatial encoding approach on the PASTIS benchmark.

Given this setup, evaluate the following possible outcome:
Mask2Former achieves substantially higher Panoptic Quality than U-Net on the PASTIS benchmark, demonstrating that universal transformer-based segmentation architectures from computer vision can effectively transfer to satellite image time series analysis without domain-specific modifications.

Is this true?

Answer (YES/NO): YES